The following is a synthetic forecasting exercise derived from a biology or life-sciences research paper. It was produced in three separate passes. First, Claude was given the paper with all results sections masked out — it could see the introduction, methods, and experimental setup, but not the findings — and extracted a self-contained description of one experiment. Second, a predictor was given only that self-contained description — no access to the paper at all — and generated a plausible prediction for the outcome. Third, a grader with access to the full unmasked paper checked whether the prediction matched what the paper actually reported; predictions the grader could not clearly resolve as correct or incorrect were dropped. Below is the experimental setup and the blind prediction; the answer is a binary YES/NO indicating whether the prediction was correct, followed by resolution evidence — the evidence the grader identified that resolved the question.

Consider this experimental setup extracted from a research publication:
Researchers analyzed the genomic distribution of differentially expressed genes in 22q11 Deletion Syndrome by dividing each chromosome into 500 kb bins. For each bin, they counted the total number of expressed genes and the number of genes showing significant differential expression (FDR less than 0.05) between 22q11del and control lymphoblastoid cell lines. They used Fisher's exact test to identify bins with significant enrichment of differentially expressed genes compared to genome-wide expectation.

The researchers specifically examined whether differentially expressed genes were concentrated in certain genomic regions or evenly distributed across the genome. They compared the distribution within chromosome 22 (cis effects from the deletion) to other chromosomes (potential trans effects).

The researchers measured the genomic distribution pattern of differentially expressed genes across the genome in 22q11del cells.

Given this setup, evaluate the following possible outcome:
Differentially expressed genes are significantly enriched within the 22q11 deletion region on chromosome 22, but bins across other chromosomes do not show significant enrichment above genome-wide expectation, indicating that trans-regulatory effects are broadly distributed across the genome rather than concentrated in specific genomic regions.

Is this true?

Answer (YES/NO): YES